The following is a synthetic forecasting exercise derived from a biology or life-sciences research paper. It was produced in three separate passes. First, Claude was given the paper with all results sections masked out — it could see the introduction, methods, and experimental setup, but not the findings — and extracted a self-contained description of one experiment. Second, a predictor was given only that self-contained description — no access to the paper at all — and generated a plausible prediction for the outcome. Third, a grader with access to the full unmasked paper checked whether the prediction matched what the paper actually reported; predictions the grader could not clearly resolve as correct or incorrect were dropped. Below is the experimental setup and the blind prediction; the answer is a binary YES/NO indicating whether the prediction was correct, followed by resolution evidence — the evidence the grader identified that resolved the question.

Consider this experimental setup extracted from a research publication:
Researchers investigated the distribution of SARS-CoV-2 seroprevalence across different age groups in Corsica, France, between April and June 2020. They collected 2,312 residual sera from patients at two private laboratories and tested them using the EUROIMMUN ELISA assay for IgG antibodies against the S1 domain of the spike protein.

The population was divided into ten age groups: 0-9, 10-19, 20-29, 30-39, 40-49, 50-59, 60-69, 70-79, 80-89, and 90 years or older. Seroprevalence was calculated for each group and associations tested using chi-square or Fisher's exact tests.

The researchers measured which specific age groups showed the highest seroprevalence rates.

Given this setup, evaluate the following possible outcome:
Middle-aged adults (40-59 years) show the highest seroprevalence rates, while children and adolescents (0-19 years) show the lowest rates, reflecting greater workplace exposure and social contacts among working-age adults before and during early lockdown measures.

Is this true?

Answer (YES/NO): NO